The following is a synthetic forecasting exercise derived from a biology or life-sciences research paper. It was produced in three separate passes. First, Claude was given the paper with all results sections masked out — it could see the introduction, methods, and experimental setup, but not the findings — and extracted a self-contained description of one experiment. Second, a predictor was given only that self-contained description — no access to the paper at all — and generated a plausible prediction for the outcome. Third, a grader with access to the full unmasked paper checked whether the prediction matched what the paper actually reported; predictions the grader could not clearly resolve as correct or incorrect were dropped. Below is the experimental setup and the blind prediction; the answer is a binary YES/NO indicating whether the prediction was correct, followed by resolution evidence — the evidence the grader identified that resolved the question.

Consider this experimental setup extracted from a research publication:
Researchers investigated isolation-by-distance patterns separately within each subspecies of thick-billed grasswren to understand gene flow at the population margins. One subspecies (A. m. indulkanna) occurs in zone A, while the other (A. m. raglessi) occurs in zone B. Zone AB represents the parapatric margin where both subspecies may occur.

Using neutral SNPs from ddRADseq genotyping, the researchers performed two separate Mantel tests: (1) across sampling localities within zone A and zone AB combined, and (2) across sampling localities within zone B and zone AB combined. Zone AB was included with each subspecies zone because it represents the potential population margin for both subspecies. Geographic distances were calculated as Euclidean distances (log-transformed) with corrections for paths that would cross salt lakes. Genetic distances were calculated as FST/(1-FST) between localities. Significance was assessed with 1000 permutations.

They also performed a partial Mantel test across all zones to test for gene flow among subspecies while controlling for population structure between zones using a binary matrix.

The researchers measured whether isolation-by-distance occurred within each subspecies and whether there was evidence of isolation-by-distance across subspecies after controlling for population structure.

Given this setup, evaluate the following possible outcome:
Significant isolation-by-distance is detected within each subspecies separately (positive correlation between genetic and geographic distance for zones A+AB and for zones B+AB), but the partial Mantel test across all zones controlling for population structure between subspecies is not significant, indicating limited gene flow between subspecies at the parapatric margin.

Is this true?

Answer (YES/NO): NO